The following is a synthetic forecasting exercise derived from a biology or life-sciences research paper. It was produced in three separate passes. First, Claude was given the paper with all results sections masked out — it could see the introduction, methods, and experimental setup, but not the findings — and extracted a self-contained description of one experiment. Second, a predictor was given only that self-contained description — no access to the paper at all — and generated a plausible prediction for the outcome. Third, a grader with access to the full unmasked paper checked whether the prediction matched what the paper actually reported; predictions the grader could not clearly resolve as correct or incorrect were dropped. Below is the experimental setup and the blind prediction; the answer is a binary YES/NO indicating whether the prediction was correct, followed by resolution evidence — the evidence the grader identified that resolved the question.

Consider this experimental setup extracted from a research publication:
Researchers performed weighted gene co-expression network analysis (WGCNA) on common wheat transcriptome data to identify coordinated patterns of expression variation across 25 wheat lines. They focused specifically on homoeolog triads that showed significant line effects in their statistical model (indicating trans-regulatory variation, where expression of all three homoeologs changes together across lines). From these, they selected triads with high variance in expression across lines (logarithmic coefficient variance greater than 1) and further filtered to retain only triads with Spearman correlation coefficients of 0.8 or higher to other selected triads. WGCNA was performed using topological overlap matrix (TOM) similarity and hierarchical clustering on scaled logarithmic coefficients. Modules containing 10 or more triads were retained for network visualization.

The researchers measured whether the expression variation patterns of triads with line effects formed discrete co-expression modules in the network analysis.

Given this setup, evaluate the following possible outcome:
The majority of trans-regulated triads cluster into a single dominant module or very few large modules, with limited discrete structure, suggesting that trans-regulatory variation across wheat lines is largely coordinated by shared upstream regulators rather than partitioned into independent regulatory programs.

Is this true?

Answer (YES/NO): NO